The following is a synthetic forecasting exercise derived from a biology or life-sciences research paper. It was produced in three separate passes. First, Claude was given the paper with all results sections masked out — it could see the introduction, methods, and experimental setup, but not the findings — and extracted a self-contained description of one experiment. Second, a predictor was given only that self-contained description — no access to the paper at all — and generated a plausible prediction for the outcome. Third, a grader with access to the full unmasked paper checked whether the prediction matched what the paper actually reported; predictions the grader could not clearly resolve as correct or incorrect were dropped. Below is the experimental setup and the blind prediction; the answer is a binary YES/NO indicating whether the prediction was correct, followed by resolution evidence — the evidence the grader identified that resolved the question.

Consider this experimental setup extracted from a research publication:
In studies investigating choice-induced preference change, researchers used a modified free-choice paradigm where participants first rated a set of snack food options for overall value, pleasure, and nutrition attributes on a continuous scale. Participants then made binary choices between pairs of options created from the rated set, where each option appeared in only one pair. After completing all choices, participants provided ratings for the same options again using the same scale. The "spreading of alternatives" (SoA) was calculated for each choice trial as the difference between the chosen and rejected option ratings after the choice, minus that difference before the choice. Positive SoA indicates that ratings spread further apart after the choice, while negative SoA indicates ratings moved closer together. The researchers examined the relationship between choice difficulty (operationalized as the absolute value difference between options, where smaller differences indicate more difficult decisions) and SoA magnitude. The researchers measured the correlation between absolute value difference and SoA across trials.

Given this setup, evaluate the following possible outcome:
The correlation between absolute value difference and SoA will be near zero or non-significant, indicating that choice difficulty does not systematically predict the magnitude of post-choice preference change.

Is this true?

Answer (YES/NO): NO